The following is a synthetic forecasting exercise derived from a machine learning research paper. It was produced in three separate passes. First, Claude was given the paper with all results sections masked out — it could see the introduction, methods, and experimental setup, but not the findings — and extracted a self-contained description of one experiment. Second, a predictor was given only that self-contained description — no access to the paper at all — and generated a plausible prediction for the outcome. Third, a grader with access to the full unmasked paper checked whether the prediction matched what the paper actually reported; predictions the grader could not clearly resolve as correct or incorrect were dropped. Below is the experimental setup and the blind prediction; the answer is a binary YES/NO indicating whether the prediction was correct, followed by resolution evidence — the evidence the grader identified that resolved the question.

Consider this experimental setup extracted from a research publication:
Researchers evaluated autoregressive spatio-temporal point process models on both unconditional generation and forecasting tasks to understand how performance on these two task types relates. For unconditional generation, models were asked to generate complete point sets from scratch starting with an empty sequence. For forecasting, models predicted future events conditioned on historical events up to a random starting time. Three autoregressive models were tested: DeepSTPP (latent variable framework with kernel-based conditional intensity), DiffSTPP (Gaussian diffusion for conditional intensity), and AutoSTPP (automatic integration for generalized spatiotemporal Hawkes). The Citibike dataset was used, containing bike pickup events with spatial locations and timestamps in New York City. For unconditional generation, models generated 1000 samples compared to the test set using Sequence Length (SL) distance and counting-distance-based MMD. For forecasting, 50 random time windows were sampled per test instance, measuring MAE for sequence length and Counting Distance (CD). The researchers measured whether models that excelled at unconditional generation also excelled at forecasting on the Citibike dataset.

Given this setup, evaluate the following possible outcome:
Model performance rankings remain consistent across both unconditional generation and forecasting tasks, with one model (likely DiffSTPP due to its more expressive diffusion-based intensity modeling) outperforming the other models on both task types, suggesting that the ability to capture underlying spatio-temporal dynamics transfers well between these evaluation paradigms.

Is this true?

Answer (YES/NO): NO